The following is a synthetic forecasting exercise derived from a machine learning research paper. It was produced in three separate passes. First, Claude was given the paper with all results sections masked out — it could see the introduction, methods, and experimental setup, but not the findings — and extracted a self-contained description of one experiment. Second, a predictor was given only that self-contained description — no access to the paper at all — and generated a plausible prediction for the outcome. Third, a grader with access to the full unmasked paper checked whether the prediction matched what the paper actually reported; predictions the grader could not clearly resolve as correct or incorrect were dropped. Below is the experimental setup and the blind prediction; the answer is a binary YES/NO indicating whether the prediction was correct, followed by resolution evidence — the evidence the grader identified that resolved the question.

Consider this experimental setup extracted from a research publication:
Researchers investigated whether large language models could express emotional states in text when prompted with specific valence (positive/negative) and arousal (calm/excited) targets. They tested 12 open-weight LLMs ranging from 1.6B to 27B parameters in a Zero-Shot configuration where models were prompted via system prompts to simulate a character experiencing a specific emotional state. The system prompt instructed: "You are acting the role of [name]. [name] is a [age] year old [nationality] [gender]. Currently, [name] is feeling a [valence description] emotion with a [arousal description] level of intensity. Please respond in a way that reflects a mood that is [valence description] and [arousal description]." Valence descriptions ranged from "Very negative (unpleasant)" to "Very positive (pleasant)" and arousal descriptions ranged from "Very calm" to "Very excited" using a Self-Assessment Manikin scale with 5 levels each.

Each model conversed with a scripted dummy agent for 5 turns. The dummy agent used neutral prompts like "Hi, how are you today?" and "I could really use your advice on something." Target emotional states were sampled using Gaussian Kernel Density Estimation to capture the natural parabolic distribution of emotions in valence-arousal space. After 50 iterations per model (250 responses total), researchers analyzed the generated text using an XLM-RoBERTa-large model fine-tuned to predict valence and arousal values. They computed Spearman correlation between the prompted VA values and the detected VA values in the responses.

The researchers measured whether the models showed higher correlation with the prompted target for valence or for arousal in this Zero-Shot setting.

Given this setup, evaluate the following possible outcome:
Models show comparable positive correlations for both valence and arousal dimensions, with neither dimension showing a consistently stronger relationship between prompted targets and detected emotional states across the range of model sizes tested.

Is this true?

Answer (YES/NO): NO